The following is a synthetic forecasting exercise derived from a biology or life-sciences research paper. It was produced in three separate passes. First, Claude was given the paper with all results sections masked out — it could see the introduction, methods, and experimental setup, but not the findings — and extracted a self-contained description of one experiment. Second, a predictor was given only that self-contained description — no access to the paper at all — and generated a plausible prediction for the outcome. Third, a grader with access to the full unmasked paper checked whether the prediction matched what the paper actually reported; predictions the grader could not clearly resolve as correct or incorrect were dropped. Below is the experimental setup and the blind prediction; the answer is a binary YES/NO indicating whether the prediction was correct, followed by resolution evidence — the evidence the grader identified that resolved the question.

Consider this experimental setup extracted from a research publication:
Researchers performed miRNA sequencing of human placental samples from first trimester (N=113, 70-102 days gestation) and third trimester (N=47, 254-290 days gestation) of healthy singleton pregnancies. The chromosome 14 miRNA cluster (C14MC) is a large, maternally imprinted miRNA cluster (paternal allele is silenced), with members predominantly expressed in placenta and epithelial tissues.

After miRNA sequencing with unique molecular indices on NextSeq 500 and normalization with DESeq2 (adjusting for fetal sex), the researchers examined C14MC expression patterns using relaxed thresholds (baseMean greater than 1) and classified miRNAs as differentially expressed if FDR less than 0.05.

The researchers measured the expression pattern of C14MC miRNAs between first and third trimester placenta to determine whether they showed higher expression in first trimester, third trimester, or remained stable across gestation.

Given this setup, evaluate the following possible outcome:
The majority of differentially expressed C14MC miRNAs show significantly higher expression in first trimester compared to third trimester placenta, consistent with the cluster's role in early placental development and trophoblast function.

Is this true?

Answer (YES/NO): YES